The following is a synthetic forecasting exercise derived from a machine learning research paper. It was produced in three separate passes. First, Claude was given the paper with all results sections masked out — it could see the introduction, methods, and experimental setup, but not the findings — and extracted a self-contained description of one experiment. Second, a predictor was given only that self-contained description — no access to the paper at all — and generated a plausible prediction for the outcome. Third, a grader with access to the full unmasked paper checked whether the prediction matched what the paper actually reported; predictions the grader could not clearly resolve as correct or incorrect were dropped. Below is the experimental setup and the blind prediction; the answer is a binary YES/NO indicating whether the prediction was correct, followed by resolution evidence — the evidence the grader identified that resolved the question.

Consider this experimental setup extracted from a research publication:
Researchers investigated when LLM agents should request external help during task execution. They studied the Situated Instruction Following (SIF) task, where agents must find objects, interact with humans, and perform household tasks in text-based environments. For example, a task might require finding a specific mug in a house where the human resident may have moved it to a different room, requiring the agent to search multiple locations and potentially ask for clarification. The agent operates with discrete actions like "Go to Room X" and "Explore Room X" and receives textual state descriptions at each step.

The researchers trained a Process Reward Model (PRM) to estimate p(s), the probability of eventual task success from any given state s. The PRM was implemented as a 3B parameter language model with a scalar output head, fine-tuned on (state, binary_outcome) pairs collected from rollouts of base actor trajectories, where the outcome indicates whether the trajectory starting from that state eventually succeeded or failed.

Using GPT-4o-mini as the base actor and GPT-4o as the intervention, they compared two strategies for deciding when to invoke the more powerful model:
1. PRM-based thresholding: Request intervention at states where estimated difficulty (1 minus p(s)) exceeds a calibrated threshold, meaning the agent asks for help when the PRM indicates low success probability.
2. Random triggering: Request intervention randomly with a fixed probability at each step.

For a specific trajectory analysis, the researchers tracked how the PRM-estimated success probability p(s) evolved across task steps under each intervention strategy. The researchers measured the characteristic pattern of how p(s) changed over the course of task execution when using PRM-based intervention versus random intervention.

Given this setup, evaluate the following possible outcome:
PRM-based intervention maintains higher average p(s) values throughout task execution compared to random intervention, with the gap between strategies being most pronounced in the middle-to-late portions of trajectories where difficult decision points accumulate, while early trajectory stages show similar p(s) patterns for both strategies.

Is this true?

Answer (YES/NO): NO